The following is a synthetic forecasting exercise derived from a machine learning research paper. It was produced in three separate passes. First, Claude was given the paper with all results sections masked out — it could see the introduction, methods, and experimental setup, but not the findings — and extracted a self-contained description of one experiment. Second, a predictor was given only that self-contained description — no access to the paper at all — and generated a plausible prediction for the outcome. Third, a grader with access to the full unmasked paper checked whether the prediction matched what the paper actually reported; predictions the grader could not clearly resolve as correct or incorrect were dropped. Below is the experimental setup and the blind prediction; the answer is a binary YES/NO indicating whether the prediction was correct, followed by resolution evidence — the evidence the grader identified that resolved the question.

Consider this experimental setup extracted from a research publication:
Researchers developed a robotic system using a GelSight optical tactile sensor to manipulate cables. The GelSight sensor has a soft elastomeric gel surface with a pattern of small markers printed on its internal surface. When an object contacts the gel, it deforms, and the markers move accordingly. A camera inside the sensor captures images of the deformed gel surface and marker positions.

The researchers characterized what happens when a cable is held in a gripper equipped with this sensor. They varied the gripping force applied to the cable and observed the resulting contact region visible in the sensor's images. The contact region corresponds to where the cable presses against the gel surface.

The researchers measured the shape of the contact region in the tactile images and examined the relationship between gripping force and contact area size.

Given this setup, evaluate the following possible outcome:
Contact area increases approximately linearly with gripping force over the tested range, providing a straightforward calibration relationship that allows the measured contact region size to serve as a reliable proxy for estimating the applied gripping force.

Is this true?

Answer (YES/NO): YES